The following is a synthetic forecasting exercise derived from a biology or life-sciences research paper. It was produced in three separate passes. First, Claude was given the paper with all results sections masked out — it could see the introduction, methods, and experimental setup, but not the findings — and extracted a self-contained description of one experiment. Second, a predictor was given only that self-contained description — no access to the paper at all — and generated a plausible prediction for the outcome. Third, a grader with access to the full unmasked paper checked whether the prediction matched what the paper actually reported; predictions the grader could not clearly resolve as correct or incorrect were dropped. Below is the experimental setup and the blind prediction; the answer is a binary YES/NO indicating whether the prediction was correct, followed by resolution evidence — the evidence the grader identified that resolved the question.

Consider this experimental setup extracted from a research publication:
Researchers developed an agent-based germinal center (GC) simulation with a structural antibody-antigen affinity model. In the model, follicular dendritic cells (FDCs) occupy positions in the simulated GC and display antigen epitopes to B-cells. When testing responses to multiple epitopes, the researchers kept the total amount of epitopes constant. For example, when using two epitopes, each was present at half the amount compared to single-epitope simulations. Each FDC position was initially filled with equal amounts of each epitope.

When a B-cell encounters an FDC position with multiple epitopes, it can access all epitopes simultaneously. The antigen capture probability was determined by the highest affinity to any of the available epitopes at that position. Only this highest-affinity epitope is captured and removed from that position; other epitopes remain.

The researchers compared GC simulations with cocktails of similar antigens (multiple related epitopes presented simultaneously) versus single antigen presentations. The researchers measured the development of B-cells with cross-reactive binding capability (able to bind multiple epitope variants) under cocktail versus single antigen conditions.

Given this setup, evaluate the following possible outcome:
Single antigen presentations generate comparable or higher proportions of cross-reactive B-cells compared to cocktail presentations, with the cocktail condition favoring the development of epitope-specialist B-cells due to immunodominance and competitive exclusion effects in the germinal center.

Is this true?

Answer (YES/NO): NO